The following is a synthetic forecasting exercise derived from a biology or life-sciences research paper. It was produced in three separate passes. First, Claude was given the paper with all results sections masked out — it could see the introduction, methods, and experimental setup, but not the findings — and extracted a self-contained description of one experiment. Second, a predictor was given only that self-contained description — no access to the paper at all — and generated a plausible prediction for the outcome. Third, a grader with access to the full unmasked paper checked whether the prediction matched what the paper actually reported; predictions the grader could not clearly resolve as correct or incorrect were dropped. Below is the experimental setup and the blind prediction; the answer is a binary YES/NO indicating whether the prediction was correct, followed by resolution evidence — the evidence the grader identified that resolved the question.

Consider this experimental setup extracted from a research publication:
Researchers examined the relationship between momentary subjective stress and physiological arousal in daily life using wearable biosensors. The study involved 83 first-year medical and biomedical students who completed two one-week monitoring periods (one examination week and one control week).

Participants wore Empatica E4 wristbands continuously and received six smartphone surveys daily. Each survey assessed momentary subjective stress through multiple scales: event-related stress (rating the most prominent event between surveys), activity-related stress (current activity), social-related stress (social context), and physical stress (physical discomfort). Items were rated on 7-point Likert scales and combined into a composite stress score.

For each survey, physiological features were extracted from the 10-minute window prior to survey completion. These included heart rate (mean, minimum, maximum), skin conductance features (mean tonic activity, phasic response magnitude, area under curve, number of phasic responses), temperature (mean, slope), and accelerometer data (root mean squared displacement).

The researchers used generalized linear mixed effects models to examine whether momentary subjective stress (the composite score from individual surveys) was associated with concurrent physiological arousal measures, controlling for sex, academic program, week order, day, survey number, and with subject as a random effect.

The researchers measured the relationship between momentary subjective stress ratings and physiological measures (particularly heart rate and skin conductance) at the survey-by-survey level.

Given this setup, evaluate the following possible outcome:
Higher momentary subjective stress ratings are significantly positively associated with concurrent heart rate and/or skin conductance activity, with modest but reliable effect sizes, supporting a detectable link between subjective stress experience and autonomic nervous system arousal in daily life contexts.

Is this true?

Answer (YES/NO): YES